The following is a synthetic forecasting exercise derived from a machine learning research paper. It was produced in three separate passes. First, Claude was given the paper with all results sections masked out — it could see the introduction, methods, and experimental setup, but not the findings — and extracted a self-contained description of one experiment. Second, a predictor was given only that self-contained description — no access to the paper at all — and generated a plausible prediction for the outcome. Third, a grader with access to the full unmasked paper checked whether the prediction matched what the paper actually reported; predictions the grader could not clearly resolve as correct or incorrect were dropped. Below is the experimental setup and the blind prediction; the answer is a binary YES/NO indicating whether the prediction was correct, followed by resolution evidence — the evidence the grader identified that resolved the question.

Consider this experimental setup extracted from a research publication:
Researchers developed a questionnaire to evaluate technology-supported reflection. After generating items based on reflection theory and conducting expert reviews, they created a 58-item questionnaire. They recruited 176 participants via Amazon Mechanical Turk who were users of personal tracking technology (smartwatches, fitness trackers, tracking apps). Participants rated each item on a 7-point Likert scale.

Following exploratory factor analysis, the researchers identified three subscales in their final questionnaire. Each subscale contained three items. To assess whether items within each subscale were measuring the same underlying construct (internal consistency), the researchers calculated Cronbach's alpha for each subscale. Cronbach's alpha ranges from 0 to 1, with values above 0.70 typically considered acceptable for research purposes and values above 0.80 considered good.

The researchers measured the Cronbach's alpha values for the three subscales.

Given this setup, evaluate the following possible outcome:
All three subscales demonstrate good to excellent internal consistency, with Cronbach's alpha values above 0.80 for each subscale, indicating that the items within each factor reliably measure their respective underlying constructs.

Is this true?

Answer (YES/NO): NO